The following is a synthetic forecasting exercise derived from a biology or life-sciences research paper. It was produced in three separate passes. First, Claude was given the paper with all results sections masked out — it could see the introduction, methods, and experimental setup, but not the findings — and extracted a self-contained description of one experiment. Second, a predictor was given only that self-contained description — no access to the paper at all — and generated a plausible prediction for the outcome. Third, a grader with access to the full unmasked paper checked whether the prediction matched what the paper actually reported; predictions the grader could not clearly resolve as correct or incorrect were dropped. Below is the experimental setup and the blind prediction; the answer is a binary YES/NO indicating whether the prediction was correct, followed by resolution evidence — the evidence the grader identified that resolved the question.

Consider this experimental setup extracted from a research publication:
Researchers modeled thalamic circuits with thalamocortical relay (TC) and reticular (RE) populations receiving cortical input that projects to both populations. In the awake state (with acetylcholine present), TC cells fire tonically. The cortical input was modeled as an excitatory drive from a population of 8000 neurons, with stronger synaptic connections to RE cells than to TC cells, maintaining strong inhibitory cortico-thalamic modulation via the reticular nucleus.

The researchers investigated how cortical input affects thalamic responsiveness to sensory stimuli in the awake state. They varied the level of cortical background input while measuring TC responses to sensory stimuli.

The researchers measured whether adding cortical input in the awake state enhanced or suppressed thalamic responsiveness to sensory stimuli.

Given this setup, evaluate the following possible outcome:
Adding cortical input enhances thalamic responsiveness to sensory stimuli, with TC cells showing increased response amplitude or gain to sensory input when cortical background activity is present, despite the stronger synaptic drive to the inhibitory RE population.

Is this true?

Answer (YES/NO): NO